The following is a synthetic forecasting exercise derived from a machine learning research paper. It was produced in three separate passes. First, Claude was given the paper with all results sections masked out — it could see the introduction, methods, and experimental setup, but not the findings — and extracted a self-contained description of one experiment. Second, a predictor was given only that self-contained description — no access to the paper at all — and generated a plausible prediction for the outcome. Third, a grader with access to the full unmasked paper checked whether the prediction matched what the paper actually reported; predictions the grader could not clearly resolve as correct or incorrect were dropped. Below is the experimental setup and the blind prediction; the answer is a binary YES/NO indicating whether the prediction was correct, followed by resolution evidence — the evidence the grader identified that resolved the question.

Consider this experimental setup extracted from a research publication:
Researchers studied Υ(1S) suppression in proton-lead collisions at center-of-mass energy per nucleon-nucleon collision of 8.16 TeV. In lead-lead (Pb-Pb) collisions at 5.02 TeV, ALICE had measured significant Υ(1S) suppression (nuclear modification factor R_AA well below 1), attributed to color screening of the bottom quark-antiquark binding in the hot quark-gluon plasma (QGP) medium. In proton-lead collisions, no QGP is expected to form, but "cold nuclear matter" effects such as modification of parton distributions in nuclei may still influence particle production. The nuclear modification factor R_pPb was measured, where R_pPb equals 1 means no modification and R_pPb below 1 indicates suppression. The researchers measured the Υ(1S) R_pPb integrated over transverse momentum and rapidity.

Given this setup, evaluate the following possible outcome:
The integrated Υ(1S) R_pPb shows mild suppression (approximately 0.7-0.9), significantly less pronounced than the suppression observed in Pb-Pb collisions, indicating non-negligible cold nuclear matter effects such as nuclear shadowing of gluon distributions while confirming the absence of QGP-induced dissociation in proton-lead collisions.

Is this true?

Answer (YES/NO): YES